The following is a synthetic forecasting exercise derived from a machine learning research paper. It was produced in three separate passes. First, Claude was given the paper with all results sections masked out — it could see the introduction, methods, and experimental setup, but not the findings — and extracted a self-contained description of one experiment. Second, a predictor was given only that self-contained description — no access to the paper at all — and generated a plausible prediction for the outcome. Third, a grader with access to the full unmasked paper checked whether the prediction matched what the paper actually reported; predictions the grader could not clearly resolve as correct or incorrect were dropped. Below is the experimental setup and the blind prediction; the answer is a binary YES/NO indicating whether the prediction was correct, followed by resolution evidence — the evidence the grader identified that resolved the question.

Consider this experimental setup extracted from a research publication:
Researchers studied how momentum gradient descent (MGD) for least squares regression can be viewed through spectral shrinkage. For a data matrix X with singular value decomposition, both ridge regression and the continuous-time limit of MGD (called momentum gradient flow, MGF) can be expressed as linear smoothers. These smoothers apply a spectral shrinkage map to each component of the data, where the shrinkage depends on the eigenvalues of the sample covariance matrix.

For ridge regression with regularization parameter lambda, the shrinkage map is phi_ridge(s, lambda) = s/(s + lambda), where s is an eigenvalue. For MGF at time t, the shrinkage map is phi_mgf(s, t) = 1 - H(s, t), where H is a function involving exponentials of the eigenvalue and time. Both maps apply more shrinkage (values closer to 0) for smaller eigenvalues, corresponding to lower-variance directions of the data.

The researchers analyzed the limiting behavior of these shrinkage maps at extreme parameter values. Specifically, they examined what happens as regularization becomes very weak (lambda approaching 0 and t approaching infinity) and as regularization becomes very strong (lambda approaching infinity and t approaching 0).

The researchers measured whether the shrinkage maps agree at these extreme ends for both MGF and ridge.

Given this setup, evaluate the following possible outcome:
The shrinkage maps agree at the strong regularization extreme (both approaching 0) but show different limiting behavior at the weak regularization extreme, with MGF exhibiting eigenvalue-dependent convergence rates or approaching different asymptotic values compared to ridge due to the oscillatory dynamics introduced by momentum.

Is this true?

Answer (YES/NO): NO